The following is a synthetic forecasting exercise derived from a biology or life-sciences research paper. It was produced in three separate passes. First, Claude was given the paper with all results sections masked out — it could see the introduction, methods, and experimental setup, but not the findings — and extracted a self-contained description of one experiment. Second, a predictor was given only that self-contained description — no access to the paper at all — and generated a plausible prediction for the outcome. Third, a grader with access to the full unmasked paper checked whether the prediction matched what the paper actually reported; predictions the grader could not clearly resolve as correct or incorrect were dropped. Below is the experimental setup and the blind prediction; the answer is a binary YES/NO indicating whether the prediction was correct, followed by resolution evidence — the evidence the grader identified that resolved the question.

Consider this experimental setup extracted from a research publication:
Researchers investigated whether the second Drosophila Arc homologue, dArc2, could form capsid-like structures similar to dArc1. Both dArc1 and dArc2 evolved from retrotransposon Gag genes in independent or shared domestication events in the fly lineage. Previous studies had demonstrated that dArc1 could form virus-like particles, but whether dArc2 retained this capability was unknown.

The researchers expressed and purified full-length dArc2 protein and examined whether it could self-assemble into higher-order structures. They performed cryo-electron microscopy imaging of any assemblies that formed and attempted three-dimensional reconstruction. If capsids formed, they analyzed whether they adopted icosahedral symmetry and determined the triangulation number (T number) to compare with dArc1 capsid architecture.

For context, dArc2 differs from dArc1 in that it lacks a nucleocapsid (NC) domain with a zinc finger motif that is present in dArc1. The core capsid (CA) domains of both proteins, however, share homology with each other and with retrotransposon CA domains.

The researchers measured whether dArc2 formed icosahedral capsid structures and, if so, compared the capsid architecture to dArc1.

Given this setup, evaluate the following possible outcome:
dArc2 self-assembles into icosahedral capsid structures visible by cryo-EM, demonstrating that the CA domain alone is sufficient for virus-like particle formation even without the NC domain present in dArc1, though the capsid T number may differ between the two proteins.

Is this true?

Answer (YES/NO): NO